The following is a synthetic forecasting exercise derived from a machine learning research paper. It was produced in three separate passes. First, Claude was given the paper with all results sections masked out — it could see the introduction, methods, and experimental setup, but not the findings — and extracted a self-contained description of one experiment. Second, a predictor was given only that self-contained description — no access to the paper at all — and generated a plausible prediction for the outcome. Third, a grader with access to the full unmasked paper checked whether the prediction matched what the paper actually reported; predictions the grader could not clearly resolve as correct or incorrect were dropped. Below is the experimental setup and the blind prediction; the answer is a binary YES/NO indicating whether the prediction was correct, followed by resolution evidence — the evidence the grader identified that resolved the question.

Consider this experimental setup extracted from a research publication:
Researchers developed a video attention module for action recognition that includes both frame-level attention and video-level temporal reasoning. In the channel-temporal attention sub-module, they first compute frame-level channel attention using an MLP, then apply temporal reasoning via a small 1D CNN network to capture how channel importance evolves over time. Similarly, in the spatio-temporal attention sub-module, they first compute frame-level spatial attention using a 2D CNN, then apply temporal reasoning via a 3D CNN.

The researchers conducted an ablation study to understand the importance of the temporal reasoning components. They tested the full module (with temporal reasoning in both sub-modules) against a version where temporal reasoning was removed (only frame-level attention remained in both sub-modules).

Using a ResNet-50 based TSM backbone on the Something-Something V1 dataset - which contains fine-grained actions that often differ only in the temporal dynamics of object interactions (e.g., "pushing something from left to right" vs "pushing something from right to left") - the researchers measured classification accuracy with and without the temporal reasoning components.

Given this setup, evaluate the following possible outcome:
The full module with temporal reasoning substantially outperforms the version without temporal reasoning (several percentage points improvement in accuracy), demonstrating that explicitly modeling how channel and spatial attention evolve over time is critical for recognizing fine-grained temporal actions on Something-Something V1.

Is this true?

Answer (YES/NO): YES